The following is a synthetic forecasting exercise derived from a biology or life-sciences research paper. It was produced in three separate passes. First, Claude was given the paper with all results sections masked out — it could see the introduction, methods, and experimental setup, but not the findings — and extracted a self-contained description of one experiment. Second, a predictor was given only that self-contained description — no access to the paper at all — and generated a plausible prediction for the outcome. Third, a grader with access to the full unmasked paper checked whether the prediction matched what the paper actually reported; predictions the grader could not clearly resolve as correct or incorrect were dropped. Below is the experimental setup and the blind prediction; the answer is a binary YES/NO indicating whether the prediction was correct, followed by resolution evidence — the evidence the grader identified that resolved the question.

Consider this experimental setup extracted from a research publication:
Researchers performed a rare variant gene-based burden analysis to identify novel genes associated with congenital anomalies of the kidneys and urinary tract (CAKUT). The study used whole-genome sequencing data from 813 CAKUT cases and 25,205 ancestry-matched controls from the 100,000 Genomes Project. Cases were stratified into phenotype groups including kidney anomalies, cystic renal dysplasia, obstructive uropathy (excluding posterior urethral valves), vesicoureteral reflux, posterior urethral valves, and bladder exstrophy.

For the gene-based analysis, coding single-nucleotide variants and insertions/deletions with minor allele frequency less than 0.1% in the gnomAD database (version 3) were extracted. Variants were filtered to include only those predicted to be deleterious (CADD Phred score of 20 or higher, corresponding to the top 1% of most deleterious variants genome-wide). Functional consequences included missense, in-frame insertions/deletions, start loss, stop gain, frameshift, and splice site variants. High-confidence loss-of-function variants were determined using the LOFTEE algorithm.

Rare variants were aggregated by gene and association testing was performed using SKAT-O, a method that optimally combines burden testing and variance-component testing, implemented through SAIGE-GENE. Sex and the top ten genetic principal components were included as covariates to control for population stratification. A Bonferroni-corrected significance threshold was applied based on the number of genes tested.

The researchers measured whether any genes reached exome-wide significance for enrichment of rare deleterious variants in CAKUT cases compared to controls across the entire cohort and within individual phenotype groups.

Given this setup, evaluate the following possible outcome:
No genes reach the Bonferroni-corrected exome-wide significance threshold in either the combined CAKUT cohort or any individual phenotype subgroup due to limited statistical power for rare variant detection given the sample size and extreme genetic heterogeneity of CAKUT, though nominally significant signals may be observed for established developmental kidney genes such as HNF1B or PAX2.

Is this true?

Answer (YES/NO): NO